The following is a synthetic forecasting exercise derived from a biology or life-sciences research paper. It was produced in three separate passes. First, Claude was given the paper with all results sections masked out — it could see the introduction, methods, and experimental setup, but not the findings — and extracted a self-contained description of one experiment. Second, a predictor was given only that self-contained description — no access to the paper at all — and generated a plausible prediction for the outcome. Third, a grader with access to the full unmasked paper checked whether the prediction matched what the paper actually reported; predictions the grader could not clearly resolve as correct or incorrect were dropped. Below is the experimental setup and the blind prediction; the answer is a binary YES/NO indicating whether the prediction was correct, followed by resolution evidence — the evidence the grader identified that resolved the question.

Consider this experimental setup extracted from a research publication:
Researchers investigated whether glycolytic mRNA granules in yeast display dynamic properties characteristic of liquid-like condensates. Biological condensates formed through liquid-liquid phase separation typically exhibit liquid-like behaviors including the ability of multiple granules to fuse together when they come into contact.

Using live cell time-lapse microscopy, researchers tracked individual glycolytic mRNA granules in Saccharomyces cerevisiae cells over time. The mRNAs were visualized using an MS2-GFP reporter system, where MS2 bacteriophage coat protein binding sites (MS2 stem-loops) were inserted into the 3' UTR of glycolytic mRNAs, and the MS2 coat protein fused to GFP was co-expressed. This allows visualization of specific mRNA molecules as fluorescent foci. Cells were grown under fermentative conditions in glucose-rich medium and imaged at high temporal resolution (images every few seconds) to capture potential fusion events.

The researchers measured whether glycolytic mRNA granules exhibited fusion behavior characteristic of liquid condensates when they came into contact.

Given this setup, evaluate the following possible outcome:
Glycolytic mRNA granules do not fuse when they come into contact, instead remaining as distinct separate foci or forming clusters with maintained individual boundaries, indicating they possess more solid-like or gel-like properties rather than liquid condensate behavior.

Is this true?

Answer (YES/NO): NO